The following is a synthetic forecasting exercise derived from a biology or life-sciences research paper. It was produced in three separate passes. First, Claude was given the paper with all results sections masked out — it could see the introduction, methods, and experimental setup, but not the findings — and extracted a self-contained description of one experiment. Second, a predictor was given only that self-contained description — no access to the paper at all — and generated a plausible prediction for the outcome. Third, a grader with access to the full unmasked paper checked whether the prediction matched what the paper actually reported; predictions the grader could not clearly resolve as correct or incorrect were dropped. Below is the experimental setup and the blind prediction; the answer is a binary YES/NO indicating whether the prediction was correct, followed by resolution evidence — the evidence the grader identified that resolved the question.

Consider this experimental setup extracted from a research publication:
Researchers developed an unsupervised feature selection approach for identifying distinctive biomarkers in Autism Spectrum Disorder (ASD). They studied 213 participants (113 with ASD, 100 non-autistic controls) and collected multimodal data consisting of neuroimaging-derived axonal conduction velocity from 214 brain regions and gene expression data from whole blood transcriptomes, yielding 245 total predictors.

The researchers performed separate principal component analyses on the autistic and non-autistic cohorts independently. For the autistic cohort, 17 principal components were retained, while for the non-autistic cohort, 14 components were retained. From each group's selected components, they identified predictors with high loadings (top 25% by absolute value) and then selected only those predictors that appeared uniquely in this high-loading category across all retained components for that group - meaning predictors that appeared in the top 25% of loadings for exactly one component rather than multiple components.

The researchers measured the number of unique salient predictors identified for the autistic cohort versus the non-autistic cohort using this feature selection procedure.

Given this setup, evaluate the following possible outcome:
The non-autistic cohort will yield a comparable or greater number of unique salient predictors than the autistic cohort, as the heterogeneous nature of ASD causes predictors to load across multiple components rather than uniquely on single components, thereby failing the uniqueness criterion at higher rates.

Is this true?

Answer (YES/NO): YES